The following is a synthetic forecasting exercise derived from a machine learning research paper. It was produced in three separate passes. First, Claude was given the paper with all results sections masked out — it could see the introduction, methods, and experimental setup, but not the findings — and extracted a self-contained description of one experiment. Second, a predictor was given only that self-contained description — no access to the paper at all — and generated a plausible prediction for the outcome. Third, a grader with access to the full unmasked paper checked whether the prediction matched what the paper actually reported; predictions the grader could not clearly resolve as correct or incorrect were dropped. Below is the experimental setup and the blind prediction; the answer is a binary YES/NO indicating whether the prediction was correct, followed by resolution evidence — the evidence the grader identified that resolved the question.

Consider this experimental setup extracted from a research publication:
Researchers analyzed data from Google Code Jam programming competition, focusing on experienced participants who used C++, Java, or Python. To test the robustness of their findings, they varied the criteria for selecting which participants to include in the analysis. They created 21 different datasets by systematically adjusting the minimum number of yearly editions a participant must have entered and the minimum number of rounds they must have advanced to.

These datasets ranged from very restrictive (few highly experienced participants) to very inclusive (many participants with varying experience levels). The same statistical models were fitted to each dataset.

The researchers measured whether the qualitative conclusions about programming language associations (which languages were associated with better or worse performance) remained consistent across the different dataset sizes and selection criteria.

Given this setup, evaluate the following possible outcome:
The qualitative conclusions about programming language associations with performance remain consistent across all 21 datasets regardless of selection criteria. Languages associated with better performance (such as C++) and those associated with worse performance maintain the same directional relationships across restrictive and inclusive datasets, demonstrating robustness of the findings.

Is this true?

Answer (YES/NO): NO